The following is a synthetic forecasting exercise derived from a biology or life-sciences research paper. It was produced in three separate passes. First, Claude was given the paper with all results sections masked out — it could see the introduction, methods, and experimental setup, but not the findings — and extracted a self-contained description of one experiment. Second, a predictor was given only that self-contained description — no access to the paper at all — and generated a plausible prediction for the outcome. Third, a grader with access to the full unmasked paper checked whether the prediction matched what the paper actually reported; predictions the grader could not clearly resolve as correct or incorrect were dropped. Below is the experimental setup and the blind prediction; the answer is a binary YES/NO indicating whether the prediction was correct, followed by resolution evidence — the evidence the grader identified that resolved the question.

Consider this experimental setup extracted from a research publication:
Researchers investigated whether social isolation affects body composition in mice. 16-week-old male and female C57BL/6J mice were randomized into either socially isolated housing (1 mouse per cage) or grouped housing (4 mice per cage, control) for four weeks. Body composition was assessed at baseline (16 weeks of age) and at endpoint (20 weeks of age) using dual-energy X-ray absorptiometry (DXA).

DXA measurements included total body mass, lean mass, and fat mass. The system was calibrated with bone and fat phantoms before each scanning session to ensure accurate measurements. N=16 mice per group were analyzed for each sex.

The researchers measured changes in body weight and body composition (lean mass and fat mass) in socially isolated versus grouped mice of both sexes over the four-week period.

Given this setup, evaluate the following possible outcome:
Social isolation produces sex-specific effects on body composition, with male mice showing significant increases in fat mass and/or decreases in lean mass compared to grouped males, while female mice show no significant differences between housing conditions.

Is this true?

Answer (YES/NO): NO